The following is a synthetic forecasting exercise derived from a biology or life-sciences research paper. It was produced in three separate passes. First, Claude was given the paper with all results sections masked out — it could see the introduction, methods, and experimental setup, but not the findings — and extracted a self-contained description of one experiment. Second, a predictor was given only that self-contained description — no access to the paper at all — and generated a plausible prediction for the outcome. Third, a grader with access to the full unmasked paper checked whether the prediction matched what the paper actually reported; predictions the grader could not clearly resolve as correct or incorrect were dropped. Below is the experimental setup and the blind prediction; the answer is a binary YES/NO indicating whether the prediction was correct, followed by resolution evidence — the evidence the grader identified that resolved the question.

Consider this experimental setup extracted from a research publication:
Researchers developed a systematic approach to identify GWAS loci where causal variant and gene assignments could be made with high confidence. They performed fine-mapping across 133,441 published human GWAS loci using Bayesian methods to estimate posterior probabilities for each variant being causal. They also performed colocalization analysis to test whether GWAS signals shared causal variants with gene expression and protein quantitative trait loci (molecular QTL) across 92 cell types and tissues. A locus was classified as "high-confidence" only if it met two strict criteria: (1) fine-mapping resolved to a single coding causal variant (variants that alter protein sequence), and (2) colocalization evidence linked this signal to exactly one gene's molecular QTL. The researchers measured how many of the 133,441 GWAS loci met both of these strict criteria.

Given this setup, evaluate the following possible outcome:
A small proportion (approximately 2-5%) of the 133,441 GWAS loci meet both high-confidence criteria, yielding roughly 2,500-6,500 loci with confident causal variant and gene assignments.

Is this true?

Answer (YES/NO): NO